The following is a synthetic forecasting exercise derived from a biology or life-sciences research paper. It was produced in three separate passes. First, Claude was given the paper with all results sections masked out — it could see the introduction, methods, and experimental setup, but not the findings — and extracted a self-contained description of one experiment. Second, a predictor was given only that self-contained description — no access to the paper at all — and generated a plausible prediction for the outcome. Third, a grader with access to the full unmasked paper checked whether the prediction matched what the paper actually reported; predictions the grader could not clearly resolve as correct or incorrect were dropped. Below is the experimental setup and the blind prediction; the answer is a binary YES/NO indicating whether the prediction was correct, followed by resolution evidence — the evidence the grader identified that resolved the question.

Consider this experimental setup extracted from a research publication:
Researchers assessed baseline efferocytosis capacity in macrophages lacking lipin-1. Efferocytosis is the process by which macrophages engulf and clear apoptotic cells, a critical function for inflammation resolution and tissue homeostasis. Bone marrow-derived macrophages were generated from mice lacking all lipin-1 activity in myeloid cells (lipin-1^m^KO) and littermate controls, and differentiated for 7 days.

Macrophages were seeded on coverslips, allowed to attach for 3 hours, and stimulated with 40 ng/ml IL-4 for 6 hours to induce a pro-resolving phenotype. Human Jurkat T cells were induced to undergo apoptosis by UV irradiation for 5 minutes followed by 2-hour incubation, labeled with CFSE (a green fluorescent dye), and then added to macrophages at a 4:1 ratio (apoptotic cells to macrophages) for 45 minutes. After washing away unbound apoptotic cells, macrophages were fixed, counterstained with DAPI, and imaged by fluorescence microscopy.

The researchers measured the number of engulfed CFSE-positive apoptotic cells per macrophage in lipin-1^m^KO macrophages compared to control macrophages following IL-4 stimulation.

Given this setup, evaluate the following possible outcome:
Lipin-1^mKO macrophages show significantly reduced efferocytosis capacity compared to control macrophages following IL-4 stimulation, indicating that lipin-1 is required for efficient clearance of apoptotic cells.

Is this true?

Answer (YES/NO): YES